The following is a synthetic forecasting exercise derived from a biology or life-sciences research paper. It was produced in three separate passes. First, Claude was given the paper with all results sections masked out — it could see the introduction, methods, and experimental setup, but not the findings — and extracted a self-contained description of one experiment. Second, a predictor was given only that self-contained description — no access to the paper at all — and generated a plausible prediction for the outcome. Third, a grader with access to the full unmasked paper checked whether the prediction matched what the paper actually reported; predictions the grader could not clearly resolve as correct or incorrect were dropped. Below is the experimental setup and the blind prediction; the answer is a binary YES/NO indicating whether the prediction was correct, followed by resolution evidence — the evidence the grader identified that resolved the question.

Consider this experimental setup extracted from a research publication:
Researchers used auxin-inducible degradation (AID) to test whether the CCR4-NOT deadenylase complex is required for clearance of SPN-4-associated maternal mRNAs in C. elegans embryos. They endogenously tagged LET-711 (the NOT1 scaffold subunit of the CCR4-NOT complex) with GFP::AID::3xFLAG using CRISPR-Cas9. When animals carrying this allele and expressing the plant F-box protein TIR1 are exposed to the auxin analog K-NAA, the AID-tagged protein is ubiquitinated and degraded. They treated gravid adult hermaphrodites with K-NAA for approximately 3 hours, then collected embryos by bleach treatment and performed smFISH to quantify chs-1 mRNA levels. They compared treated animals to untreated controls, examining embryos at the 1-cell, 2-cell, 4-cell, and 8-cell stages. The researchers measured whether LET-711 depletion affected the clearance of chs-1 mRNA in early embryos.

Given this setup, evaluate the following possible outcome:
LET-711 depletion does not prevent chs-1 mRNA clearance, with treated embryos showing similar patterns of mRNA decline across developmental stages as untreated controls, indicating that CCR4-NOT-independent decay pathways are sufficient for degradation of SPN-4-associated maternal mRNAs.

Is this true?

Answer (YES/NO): NO